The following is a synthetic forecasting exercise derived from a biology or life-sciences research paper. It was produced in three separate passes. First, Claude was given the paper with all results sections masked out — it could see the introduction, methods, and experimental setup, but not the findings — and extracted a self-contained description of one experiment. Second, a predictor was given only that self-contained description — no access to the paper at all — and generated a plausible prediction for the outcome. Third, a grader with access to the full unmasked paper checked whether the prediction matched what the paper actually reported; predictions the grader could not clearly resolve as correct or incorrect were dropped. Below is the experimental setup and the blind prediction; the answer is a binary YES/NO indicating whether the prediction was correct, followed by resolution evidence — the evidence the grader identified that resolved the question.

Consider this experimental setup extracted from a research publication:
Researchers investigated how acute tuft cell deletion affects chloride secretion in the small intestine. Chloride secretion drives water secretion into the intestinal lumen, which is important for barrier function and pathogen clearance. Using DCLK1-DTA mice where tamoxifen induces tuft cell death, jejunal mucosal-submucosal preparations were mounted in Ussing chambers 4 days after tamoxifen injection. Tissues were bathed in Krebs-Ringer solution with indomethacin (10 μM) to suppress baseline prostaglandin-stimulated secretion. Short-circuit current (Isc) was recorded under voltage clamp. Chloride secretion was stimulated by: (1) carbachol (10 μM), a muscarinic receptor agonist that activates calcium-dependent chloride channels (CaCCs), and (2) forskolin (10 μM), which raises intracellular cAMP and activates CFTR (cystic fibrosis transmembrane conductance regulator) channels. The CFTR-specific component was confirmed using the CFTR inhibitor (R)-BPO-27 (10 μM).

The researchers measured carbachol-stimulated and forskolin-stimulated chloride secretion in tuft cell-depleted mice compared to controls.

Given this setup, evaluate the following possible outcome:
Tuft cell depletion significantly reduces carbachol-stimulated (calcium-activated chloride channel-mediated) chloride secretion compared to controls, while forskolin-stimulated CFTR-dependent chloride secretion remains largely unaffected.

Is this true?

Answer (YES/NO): NO